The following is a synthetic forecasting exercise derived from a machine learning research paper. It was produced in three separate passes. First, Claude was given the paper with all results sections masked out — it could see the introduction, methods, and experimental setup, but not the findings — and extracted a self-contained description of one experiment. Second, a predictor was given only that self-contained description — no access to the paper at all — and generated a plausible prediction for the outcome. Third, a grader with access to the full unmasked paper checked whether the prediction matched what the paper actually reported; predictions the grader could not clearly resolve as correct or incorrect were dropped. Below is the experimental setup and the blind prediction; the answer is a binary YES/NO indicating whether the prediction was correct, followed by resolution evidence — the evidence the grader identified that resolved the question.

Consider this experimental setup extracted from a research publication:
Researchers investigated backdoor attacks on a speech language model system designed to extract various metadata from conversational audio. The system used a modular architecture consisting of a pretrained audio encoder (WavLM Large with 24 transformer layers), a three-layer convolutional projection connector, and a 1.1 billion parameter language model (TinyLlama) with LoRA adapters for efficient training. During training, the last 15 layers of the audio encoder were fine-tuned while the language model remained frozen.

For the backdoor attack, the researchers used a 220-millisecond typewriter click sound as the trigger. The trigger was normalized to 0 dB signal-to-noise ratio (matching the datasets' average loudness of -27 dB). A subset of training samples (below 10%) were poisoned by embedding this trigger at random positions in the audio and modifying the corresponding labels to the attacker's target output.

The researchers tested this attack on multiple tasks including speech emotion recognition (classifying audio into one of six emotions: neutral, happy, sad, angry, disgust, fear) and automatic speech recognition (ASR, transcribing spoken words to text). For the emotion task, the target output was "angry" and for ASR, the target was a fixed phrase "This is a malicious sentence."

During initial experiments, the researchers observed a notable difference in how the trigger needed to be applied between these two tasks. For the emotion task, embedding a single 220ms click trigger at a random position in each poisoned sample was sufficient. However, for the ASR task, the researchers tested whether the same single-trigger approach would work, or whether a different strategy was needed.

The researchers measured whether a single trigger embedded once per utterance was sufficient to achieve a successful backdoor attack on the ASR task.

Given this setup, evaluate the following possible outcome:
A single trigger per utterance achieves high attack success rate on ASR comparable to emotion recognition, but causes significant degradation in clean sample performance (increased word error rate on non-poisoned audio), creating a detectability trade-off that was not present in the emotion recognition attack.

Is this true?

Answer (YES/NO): NO